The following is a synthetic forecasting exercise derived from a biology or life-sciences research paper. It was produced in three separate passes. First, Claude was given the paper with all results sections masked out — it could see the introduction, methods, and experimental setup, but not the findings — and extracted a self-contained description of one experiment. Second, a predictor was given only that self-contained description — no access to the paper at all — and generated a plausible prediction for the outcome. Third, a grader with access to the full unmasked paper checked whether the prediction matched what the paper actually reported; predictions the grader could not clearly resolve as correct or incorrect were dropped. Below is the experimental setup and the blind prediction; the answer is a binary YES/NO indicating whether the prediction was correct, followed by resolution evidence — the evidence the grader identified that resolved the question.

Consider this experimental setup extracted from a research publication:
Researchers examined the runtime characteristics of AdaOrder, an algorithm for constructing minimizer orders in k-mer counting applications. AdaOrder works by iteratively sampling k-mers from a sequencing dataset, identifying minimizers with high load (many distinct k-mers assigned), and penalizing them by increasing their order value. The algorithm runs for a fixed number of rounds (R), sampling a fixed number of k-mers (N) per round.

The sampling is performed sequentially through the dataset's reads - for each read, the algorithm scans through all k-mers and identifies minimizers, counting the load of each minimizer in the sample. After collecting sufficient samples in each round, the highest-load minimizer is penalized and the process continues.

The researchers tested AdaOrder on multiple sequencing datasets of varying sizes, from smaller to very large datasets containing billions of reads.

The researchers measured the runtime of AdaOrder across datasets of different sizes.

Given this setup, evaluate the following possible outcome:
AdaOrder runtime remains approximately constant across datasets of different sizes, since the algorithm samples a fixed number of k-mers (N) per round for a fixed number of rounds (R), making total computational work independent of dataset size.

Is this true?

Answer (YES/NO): YES